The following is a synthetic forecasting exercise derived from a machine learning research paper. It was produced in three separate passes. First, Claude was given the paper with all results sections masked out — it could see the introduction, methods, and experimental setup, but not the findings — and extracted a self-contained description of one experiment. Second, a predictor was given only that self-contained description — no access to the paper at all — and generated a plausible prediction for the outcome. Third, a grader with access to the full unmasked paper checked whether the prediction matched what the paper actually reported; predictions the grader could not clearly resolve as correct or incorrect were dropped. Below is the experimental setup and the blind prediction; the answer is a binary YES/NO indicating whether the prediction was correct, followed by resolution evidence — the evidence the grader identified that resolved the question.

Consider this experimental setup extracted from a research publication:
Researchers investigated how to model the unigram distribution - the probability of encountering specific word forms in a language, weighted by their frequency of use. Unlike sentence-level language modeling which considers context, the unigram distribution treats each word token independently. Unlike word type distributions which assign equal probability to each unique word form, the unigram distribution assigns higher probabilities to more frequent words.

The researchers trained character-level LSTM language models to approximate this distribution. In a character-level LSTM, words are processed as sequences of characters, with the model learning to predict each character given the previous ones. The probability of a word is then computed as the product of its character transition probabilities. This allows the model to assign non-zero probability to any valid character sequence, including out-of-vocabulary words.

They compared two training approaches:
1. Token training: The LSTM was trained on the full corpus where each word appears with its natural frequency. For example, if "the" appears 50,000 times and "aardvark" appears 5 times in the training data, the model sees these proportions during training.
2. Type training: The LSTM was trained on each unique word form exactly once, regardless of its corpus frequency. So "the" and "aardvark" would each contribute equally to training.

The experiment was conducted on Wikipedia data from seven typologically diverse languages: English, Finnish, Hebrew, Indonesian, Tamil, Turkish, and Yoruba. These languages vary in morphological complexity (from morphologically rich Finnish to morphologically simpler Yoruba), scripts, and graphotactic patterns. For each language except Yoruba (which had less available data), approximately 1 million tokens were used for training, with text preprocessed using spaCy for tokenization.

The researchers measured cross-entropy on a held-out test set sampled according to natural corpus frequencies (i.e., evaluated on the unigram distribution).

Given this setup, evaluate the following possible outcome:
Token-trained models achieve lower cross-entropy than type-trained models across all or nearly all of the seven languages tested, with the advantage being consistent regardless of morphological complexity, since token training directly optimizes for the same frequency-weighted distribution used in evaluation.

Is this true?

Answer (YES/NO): YES